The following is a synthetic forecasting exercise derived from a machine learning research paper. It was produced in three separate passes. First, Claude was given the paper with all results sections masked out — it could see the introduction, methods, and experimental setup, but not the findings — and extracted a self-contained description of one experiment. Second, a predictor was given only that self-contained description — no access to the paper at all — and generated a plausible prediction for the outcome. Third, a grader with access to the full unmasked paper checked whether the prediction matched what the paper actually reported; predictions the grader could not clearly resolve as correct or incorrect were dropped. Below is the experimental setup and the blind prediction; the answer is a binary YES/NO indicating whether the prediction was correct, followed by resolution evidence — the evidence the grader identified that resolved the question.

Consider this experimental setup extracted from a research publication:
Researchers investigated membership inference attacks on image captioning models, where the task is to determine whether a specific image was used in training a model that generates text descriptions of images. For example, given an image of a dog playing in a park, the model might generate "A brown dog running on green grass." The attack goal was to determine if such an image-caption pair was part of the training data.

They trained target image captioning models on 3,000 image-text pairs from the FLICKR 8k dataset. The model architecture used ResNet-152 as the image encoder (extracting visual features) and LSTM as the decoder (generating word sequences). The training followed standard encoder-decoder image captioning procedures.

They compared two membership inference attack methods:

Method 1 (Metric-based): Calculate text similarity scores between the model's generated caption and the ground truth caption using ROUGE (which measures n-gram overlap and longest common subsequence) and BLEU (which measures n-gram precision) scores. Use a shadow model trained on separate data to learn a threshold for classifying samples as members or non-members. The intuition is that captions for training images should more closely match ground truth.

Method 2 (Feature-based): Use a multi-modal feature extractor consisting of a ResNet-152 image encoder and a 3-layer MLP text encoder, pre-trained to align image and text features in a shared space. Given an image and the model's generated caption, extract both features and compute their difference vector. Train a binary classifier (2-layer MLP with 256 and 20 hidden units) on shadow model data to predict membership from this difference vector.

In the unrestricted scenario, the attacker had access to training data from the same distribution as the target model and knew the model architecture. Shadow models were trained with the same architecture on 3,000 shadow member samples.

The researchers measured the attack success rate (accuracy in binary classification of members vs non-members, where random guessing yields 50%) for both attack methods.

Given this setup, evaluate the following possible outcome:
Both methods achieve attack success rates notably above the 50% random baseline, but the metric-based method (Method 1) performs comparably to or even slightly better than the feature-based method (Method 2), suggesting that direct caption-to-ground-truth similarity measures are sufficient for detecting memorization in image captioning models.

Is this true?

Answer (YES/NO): NO